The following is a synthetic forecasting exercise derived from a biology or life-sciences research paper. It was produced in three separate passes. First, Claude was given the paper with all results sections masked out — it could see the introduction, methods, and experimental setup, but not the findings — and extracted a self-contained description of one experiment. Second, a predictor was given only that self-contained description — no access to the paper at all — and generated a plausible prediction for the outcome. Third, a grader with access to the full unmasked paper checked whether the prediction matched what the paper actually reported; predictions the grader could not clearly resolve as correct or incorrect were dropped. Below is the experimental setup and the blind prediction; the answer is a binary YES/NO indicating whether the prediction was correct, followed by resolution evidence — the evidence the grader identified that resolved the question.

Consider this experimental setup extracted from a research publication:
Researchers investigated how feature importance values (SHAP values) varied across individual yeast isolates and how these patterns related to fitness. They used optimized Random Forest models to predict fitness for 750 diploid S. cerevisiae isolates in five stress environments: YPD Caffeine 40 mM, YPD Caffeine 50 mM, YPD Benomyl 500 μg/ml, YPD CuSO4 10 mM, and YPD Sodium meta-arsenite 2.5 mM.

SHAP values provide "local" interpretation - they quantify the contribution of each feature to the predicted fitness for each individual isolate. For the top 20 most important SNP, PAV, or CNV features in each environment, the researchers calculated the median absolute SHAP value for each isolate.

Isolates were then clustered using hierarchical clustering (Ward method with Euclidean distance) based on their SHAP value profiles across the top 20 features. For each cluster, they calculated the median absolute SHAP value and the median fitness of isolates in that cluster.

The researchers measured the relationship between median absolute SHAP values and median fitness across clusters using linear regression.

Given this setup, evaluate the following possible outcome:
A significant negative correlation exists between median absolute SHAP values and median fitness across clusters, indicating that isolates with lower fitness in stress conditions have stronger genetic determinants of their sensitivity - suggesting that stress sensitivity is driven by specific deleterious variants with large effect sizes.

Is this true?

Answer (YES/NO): NO